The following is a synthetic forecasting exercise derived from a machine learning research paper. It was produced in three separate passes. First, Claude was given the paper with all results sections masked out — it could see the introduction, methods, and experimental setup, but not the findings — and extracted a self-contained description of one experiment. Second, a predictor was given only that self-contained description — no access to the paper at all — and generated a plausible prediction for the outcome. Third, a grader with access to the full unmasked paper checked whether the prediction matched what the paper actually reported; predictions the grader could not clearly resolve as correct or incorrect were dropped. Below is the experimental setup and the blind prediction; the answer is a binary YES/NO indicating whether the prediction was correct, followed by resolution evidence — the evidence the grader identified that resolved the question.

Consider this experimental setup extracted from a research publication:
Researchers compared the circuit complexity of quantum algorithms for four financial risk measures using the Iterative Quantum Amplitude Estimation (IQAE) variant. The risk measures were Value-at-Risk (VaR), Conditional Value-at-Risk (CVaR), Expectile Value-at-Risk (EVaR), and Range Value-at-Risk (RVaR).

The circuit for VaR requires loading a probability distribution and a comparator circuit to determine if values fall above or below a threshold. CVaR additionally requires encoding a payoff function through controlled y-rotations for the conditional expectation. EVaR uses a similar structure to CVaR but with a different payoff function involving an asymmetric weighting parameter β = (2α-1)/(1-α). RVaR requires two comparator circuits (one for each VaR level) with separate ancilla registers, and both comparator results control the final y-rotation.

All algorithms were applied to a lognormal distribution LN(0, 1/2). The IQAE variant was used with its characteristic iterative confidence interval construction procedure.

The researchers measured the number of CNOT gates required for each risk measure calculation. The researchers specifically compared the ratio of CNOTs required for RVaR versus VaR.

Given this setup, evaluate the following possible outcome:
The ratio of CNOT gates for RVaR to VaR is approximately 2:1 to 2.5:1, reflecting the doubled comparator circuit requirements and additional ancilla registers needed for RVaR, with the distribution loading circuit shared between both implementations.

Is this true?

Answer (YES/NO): NO